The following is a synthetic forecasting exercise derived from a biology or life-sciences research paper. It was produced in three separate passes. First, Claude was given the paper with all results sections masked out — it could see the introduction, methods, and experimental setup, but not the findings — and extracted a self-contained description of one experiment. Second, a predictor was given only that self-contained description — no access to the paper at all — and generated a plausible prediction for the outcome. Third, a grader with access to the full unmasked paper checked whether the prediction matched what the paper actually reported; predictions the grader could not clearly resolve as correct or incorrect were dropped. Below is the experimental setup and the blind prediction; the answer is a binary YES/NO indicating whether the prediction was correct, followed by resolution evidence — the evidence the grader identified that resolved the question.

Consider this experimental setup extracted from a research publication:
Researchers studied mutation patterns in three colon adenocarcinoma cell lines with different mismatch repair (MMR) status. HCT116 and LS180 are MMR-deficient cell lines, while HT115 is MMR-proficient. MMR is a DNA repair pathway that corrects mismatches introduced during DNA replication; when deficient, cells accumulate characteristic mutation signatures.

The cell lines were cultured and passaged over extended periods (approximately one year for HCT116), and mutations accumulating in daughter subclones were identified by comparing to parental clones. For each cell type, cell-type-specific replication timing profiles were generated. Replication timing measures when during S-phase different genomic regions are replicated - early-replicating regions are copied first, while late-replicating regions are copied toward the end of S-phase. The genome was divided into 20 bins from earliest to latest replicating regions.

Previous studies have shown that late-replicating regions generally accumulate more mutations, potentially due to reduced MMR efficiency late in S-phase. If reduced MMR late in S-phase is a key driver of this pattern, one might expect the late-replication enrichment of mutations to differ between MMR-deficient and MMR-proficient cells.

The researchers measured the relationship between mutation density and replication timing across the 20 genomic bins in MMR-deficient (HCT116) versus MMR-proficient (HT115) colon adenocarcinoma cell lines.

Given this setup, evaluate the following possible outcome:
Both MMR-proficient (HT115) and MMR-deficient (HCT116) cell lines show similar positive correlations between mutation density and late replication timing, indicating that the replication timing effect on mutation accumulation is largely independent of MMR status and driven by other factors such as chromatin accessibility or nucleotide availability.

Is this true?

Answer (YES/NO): NO